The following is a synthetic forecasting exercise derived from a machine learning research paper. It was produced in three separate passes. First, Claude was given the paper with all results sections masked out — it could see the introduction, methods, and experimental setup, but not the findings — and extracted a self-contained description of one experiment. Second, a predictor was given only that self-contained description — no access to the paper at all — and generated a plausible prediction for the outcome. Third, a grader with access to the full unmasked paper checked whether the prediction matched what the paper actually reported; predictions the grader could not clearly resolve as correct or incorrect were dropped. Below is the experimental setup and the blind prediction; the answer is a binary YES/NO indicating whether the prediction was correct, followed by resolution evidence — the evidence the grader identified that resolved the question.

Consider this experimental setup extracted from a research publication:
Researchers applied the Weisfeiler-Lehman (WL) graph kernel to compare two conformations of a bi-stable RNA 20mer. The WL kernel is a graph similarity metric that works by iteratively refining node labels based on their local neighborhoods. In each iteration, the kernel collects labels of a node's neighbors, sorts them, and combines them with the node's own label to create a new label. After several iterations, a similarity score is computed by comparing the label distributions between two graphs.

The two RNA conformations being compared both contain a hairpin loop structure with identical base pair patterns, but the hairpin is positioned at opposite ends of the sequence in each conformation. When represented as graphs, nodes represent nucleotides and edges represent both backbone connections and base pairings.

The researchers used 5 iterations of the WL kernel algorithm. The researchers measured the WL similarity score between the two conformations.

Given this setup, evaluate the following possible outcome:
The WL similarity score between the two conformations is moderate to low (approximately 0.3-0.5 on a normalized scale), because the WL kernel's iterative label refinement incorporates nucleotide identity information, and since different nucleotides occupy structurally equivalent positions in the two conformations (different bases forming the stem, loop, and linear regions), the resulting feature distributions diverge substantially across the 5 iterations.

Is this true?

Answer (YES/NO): NO